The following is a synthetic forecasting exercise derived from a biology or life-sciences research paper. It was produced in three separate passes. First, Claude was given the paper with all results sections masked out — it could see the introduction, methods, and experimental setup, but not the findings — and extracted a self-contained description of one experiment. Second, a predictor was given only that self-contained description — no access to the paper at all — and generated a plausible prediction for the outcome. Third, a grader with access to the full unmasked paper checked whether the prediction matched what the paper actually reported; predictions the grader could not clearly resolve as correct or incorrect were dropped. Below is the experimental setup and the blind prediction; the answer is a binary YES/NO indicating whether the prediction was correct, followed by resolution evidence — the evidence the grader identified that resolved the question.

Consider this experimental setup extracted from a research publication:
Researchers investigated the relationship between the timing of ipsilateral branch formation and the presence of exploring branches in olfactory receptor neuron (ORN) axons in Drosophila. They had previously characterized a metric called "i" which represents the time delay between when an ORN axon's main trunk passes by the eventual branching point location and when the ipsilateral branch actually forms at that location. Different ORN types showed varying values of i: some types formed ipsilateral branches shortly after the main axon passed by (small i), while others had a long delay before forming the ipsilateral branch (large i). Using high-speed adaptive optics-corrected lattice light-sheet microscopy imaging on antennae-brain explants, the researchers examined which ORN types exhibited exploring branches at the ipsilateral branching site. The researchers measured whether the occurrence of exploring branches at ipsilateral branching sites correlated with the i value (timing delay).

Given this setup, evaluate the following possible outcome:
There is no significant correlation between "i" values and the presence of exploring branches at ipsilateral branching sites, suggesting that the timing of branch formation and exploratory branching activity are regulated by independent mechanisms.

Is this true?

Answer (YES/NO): NO